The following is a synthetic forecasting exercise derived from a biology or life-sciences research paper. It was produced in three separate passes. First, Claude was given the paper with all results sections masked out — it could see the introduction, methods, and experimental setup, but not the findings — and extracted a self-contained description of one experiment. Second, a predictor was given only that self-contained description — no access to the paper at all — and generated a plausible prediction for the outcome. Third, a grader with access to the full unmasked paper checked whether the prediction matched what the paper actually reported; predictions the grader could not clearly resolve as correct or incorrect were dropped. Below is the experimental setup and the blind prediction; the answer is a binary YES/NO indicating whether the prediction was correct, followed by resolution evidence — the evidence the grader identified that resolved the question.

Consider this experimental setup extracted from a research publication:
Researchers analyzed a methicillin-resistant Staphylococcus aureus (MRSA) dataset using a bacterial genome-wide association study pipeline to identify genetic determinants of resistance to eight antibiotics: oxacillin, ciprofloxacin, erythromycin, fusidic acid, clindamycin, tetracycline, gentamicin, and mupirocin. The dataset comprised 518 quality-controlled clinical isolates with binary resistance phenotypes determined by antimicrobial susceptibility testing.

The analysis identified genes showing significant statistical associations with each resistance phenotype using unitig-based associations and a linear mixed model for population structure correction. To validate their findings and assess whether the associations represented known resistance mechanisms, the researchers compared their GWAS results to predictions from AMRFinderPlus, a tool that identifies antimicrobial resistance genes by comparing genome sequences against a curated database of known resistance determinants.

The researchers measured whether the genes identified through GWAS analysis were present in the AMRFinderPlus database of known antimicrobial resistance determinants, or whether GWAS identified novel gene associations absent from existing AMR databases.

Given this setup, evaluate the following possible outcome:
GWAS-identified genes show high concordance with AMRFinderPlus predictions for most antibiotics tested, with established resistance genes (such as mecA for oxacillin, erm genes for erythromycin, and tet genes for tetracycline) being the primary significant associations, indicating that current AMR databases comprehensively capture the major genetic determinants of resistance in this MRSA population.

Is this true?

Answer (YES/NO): NO